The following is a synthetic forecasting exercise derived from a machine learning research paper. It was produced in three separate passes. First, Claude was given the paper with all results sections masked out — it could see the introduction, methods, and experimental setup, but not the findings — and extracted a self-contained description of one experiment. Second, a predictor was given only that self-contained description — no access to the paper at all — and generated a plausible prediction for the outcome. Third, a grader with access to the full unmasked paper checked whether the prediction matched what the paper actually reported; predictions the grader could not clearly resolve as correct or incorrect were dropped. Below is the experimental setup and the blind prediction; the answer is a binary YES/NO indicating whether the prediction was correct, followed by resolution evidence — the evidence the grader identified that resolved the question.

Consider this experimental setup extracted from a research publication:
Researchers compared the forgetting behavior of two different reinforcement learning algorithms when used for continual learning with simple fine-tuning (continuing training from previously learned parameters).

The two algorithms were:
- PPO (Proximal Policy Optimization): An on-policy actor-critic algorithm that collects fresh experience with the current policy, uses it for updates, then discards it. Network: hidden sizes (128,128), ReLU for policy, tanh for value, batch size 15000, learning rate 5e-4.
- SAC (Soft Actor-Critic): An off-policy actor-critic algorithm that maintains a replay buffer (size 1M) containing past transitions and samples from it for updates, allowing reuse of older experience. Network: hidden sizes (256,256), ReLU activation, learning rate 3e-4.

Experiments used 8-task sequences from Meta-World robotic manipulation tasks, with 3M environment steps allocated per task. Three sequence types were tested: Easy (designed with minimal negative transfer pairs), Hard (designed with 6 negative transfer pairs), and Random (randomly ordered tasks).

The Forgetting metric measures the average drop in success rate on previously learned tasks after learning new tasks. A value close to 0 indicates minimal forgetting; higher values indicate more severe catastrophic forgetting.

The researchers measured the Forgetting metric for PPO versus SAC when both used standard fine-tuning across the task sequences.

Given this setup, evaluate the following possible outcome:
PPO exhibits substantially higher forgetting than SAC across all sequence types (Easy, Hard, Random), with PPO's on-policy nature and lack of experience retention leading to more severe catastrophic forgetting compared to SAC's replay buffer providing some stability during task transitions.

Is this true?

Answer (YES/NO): NO